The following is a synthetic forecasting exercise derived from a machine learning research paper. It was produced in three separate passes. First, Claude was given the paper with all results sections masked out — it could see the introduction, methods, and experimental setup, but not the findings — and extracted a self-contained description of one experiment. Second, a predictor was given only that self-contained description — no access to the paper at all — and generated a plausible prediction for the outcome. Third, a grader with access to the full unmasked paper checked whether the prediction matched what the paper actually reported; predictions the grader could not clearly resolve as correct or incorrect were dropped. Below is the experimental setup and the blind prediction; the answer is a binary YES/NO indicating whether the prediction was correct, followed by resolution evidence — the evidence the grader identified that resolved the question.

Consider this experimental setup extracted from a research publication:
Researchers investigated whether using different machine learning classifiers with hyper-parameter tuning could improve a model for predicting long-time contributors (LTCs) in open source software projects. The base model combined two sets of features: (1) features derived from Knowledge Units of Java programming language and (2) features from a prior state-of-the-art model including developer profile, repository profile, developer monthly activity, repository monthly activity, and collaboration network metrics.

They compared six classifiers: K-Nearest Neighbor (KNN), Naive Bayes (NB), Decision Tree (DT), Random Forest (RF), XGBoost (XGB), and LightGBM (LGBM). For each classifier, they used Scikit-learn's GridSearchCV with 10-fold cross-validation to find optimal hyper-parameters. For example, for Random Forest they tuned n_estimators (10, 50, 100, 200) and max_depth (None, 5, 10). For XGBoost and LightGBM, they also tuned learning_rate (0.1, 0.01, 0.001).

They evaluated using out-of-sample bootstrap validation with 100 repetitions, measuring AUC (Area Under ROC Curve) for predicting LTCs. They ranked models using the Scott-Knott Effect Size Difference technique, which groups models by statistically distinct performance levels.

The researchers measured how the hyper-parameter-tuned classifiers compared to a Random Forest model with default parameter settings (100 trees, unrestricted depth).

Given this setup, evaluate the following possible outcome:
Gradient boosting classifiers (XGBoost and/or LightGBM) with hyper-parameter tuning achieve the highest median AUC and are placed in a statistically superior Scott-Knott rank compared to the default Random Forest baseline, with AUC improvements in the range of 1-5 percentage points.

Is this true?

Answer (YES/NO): NO